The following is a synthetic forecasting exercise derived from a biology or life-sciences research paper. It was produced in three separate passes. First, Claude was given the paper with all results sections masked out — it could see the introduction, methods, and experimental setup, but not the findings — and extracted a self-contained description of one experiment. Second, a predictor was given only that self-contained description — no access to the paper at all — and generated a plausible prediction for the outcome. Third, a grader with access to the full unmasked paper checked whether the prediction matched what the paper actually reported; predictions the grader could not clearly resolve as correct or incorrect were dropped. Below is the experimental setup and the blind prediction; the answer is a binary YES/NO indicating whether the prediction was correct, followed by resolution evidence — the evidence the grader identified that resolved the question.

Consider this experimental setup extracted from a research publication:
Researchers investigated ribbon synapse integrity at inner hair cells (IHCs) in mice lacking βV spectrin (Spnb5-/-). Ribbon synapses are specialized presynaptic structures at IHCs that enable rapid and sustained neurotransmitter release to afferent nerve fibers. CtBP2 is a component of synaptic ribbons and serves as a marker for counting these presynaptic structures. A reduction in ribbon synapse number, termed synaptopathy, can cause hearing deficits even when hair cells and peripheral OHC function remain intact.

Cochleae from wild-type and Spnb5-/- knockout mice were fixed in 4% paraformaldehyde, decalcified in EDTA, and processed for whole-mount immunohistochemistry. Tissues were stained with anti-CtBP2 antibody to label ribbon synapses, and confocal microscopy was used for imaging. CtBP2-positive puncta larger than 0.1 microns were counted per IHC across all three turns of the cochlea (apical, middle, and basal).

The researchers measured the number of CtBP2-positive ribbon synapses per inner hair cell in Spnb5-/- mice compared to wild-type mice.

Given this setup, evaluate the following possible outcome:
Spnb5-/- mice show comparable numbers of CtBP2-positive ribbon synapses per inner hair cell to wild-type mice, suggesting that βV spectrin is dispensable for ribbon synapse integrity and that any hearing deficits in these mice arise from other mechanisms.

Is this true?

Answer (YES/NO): YES